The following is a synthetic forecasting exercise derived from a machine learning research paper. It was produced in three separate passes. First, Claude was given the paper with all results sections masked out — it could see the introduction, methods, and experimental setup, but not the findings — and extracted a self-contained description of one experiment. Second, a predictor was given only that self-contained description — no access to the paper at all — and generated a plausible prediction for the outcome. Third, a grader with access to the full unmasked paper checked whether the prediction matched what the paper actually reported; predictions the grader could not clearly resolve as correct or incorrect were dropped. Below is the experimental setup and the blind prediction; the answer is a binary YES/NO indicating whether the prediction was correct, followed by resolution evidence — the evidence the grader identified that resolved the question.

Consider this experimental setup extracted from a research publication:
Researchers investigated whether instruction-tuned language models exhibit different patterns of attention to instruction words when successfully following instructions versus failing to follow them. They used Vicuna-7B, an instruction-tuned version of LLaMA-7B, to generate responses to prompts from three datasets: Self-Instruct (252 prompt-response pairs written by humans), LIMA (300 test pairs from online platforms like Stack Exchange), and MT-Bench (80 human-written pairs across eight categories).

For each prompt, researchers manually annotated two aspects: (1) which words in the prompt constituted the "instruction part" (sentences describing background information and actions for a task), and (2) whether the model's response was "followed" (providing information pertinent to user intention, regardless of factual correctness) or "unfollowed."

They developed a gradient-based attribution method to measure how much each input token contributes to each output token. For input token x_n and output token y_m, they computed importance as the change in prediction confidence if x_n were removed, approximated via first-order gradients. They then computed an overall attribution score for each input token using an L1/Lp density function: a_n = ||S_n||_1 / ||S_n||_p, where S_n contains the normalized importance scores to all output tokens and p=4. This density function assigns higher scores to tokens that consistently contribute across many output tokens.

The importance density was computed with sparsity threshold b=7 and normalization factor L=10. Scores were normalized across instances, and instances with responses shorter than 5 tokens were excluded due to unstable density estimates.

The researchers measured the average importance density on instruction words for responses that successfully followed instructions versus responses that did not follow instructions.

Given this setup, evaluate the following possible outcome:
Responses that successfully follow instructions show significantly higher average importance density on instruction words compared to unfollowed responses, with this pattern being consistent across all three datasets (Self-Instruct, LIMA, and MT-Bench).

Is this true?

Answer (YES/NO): YES